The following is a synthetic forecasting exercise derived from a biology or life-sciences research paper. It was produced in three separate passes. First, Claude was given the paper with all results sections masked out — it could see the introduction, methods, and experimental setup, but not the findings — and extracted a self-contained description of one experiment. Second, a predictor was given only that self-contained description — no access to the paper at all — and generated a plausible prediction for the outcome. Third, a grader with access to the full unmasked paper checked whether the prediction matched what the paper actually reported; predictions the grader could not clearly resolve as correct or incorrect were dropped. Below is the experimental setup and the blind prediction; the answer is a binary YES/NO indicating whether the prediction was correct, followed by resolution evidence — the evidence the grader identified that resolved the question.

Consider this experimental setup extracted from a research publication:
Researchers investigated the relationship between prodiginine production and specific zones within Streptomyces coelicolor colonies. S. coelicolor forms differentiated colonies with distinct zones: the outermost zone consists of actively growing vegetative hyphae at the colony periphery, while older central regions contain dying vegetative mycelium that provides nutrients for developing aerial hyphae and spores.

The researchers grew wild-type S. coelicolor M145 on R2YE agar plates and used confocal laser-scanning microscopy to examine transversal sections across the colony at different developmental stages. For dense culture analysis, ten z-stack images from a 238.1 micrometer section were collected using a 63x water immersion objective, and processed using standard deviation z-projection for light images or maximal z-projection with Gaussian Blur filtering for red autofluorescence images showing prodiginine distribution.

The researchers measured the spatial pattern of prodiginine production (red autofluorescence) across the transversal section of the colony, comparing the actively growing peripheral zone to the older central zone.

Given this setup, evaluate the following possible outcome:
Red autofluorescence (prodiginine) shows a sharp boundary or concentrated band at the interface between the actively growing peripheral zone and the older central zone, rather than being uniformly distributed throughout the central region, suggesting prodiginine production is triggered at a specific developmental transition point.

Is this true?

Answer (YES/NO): NO